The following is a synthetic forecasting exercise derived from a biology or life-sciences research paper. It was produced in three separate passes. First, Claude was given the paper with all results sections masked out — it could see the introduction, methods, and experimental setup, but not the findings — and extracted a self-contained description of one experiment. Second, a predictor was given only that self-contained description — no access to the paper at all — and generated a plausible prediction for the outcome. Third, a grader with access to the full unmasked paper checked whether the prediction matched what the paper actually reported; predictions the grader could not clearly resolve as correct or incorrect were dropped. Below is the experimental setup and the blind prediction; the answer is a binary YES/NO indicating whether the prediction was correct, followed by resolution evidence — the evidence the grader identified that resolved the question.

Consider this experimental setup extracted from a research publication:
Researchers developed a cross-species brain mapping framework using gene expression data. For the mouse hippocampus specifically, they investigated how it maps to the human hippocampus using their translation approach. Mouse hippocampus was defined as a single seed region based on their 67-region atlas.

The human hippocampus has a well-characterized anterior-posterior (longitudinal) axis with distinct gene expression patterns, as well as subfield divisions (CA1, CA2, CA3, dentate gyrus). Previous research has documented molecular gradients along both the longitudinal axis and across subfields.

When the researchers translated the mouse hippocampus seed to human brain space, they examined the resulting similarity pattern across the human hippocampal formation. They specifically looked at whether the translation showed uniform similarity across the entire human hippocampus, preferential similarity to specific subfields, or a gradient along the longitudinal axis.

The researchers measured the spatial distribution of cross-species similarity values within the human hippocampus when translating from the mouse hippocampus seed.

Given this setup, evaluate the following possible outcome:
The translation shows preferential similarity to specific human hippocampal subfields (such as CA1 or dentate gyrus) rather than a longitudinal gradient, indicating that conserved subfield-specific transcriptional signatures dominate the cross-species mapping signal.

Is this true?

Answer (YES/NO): NO